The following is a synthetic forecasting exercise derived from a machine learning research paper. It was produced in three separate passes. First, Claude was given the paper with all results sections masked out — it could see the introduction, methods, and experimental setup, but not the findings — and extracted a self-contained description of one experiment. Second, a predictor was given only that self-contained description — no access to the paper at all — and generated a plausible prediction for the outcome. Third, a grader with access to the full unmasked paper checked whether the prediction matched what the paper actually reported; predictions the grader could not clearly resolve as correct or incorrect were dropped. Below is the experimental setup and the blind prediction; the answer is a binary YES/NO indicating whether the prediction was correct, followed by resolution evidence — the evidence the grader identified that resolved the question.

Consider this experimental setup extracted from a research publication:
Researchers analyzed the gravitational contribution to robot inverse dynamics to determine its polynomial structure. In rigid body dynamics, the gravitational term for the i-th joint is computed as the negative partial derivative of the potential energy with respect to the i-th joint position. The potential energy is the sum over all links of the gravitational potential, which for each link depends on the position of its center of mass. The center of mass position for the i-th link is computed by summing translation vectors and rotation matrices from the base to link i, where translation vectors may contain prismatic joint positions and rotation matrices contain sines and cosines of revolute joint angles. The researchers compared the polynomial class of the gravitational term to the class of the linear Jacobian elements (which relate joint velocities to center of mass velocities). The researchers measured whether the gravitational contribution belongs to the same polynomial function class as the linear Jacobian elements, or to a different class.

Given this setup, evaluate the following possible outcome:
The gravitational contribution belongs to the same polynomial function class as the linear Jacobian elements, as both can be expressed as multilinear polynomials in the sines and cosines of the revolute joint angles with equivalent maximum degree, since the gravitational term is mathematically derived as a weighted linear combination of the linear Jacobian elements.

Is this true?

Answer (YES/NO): YES